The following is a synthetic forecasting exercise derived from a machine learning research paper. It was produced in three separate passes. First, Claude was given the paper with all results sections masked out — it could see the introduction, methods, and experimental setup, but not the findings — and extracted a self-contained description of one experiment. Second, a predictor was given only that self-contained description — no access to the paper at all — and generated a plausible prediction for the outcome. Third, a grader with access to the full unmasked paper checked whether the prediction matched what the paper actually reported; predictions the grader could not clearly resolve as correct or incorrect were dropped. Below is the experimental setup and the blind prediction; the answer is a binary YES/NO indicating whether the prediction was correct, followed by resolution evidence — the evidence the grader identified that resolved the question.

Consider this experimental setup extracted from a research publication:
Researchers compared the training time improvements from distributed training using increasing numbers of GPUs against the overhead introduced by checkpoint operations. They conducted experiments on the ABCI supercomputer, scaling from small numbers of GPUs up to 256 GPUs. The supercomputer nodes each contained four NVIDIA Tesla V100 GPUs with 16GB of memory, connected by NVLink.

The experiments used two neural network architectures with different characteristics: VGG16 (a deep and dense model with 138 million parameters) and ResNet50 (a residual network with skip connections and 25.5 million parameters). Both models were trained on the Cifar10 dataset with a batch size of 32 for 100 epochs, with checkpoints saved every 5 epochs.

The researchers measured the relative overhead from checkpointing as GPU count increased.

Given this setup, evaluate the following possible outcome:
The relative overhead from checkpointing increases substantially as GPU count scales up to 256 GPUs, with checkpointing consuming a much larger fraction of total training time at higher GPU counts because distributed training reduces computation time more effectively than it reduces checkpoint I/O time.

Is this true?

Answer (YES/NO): YES